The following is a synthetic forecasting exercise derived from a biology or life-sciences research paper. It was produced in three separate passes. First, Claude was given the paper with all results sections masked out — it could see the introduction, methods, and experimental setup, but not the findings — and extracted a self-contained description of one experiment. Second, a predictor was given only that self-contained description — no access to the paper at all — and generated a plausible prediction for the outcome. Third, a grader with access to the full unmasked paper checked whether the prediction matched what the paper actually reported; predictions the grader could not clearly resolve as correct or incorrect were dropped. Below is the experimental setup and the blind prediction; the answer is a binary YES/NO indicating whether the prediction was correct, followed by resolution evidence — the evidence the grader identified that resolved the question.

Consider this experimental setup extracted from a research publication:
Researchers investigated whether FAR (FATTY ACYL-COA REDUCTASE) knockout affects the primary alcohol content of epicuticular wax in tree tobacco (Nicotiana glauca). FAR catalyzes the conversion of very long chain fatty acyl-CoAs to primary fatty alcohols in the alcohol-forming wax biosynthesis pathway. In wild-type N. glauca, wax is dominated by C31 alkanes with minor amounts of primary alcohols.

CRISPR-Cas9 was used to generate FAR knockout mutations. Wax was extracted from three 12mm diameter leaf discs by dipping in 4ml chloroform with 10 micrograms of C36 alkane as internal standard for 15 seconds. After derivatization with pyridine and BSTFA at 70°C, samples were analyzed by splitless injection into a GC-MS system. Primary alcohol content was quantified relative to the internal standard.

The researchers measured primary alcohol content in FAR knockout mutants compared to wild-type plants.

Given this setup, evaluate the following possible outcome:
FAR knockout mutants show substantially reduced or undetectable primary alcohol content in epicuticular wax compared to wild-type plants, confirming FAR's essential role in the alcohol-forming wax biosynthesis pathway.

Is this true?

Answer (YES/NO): YES